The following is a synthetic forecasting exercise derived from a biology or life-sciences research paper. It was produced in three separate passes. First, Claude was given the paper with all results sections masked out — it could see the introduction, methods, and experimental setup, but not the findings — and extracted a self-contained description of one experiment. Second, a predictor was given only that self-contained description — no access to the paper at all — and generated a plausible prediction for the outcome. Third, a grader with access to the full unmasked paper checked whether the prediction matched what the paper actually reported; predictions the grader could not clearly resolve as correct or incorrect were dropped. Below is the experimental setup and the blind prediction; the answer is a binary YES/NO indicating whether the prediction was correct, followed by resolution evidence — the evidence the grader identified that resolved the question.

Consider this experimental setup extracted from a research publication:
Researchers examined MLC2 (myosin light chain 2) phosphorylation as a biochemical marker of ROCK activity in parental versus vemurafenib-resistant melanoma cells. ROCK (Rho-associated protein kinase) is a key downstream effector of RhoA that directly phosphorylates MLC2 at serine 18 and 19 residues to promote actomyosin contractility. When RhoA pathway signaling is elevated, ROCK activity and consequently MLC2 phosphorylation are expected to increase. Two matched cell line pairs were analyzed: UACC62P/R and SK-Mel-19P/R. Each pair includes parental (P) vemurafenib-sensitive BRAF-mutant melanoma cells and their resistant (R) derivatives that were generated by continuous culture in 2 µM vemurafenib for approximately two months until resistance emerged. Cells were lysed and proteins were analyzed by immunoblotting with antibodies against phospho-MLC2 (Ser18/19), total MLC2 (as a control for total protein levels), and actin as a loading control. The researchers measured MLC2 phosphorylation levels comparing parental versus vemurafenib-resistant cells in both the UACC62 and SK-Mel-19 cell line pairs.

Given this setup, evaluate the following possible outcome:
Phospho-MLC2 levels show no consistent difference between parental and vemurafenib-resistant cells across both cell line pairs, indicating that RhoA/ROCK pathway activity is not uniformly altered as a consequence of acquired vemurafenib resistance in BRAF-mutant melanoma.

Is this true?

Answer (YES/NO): YES